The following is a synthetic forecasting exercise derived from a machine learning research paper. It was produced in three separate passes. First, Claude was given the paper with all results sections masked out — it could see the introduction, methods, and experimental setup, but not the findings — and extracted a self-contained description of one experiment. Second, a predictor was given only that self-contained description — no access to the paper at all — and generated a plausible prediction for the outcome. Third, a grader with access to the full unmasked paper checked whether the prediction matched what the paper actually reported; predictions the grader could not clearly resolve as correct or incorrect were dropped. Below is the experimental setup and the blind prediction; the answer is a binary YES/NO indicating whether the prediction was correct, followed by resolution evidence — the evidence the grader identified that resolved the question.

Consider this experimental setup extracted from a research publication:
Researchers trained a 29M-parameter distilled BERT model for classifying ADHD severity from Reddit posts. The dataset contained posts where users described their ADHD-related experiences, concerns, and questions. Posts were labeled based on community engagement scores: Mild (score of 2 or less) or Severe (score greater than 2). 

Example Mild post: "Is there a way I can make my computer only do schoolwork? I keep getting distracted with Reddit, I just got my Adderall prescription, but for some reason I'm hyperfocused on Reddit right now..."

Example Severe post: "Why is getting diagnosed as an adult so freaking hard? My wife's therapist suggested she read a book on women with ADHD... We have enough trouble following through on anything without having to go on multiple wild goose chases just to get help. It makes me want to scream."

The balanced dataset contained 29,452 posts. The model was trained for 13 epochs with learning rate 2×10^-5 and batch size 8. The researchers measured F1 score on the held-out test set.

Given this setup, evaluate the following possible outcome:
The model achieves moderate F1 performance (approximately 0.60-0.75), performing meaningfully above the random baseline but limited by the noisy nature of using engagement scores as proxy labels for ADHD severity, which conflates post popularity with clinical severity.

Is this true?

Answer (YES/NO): NO